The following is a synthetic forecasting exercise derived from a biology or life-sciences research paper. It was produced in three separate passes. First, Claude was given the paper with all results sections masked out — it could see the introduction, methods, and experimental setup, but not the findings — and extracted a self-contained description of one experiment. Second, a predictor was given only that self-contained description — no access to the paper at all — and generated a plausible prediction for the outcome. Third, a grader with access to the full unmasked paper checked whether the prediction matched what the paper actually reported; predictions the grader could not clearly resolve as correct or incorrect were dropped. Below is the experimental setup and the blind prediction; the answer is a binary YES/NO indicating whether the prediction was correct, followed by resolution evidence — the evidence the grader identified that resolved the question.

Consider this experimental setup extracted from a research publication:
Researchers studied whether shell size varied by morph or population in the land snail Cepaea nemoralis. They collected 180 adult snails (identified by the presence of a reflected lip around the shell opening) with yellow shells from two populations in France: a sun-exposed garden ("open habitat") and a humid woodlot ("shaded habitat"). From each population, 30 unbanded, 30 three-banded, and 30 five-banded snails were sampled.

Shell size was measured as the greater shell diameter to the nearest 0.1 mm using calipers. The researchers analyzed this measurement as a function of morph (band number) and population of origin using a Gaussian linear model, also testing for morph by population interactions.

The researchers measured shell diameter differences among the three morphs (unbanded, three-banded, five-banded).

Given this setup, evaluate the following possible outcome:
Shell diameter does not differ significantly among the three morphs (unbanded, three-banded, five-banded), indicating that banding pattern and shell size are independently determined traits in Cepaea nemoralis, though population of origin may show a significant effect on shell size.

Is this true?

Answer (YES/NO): NO